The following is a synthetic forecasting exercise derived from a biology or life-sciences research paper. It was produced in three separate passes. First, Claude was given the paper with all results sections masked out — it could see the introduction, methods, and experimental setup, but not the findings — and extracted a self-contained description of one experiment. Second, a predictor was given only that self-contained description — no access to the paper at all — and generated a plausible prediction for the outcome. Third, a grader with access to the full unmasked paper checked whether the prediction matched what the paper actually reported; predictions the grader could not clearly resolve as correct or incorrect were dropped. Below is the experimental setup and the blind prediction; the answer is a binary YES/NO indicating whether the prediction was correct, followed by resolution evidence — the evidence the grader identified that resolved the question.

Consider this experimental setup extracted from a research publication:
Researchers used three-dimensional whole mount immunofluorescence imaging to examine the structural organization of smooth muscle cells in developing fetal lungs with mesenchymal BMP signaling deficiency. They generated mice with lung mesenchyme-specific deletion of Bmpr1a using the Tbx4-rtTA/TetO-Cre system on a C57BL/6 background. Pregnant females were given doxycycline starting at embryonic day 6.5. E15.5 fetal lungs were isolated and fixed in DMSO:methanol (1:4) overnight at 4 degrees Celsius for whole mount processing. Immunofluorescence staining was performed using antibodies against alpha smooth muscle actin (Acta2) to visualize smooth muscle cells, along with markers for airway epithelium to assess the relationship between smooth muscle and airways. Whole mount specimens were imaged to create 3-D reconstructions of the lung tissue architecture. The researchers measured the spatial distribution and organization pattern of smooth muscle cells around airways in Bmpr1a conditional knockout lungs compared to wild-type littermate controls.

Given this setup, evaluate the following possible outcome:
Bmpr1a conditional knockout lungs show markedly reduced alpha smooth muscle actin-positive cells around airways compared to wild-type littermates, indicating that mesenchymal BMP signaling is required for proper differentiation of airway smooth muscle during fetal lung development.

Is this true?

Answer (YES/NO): YES